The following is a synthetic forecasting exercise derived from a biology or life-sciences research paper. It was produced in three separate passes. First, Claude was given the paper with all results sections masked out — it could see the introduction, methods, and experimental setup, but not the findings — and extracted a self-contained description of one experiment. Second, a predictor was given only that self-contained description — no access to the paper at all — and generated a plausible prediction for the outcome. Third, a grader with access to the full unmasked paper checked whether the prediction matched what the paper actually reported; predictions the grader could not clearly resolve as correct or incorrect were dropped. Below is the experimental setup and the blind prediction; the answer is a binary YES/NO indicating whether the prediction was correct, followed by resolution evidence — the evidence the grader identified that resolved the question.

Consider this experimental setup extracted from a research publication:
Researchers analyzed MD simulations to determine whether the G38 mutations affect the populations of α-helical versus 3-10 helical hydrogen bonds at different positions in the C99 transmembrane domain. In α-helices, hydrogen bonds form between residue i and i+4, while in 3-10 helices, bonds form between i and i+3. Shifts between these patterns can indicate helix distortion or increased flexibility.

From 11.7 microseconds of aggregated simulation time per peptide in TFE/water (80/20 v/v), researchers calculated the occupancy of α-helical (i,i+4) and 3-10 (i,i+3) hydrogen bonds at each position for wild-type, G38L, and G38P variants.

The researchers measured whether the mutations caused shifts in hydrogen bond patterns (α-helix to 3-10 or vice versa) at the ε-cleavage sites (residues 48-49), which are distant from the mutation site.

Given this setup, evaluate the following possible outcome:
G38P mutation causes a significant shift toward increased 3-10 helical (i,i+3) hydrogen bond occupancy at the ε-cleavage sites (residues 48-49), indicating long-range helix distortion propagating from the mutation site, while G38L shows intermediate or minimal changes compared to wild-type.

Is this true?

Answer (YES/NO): NO